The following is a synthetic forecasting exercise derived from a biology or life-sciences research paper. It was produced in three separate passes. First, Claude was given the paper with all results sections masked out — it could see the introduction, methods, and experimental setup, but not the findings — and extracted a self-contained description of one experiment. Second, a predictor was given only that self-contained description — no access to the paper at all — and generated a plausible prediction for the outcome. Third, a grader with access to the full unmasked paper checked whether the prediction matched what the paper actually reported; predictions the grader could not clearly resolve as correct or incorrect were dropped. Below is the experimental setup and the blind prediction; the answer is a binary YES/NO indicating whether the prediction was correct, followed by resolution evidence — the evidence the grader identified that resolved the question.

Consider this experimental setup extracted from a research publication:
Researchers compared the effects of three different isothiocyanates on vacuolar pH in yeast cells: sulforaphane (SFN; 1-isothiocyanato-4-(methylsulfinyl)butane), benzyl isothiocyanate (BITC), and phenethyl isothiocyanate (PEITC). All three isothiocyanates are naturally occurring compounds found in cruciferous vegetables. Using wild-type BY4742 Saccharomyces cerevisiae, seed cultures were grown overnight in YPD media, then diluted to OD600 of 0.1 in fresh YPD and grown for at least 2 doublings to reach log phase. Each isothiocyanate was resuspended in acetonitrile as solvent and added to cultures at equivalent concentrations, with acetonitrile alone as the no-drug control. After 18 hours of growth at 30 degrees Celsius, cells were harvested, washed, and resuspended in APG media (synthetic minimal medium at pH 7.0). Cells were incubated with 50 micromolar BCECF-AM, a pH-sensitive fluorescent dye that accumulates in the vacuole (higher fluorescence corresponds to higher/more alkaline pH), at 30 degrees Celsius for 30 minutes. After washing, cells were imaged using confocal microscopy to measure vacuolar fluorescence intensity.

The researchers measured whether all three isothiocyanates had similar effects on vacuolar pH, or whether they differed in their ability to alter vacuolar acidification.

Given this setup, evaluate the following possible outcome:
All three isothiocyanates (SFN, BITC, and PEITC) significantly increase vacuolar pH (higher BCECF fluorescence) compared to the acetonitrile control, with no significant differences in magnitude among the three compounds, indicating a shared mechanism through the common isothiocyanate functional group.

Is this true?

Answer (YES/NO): NO